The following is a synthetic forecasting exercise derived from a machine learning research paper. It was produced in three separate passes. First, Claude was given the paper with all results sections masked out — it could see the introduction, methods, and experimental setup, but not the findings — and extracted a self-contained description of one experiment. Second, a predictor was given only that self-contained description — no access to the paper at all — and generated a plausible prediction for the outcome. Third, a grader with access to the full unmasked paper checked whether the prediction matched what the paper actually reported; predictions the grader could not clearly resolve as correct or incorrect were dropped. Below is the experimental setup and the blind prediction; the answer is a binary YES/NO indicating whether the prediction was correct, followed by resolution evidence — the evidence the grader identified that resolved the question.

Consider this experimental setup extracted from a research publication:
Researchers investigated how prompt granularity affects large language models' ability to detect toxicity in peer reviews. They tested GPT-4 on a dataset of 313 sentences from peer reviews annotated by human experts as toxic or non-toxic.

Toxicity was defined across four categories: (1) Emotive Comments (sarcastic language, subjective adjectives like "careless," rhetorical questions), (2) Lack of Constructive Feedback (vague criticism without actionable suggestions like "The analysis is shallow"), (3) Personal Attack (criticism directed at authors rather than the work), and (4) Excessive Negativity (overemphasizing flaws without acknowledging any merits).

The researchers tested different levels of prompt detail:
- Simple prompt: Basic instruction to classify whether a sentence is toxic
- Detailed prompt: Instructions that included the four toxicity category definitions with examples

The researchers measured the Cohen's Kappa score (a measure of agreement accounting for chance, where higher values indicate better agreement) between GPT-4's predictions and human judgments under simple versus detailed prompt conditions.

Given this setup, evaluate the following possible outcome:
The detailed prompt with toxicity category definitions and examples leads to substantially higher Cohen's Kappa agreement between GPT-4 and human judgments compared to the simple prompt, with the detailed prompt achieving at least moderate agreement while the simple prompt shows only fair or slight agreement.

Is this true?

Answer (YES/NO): YES